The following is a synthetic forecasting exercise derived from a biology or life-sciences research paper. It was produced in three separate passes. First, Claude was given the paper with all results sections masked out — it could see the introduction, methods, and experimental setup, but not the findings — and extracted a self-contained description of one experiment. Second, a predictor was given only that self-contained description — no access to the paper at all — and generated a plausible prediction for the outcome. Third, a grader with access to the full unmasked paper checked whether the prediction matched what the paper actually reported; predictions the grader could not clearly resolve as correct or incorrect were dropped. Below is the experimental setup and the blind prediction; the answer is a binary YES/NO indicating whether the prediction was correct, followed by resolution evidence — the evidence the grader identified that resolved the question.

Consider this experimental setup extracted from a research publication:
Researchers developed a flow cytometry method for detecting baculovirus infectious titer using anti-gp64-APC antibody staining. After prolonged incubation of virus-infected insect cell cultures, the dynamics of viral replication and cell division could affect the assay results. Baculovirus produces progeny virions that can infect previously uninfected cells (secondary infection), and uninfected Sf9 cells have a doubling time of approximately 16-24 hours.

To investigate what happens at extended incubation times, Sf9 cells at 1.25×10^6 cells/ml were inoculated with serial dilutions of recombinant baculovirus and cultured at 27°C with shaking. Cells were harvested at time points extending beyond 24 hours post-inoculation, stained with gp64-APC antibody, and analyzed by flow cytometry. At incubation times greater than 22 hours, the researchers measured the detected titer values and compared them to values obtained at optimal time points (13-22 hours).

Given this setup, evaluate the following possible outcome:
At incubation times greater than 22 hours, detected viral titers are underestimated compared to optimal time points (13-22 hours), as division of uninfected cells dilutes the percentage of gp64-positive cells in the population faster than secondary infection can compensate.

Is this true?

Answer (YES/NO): NO